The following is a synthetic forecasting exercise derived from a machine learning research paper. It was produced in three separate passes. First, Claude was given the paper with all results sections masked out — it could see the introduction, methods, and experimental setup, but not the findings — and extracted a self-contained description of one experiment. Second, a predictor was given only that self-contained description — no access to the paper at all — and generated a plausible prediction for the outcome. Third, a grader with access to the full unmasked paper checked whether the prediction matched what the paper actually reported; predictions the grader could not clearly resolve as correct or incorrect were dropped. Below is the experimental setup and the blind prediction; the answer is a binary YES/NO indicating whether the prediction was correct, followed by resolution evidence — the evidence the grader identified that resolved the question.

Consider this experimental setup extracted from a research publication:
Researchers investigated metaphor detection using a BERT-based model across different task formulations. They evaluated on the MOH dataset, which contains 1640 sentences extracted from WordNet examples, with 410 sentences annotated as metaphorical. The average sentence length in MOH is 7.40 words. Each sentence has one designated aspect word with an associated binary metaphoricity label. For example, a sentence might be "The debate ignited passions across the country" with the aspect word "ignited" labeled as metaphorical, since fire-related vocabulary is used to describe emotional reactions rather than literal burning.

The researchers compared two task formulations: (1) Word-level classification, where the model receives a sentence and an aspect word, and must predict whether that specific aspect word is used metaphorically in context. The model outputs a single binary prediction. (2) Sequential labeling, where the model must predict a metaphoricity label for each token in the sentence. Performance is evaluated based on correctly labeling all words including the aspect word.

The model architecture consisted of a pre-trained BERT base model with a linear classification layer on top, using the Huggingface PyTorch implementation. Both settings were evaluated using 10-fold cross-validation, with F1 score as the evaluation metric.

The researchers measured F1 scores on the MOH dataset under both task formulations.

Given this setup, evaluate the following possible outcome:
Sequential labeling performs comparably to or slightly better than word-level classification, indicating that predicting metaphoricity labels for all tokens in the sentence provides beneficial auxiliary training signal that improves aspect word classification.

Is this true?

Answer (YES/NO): YES